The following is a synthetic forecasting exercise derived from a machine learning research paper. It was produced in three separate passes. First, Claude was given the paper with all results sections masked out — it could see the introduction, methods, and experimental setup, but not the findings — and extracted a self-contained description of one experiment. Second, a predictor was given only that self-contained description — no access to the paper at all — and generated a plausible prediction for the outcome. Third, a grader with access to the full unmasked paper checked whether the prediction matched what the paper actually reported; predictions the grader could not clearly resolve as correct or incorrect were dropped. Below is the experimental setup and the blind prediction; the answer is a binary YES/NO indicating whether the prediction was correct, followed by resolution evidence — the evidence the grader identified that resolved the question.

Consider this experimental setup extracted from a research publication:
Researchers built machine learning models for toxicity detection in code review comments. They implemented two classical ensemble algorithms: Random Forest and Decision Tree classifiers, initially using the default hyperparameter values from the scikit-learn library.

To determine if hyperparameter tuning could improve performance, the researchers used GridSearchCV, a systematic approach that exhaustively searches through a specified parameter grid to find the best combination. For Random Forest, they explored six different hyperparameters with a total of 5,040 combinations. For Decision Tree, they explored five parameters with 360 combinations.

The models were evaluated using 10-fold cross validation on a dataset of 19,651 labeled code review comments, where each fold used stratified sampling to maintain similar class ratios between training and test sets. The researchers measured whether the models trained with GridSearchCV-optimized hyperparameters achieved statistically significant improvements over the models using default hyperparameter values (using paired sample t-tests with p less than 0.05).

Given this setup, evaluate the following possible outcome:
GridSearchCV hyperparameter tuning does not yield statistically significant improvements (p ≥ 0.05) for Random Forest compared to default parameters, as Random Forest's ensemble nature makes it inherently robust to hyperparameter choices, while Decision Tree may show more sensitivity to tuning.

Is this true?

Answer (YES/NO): NO